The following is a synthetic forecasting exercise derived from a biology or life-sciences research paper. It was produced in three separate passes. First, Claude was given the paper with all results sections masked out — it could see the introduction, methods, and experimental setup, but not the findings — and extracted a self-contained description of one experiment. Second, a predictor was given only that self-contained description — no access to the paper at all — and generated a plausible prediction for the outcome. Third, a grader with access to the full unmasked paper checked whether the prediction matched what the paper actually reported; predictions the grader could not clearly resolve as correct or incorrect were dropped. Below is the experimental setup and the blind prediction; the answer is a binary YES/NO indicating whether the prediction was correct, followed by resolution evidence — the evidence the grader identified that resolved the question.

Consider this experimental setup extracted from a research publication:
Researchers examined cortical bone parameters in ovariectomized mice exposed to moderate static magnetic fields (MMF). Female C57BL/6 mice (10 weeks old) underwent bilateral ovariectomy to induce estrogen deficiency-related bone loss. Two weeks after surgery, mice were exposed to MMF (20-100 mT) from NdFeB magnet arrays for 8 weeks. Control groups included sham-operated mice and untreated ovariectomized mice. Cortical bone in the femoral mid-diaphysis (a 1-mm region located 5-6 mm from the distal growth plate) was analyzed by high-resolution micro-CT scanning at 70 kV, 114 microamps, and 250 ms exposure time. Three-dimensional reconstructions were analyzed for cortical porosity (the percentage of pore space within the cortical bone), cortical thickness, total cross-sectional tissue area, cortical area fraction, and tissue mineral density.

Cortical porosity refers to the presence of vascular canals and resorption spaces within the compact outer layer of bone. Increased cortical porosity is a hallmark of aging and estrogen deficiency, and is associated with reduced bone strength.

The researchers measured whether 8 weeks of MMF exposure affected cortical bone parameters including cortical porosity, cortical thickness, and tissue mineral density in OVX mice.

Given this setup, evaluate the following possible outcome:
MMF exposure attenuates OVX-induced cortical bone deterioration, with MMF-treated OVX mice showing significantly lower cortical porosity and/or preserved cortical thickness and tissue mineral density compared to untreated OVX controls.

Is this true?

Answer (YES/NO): NO